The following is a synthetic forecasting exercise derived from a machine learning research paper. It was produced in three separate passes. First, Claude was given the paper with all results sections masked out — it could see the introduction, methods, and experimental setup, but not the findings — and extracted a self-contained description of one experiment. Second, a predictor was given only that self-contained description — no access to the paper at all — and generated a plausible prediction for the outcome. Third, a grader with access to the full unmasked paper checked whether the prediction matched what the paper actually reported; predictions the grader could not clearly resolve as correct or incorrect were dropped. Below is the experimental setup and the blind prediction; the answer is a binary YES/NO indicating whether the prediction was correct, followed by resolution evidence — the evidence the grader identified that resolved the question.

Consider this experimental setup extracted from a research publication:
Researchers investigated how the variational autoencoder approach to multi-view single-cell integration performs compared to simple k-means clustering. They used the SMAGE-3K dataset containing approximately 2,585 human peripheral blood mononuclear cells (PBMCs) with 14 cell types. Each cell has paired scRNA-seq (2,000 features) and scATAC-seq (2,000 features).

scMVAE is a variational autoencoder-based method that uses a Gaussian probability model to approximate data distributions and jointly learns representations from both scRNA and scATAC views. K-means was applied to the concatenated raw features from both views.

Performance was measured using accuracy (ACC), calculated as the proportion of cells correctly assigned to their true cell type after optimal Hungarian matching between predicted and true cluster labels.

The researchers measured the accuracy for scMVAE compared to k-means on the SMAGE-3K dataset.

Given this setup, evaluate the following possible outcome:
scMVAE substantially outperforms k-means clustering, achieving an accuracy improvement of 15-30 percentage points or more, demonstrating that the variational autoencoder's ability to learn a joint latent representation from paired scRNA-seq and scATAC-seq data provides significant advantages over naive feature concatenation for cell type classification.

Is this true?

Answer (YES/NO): NO